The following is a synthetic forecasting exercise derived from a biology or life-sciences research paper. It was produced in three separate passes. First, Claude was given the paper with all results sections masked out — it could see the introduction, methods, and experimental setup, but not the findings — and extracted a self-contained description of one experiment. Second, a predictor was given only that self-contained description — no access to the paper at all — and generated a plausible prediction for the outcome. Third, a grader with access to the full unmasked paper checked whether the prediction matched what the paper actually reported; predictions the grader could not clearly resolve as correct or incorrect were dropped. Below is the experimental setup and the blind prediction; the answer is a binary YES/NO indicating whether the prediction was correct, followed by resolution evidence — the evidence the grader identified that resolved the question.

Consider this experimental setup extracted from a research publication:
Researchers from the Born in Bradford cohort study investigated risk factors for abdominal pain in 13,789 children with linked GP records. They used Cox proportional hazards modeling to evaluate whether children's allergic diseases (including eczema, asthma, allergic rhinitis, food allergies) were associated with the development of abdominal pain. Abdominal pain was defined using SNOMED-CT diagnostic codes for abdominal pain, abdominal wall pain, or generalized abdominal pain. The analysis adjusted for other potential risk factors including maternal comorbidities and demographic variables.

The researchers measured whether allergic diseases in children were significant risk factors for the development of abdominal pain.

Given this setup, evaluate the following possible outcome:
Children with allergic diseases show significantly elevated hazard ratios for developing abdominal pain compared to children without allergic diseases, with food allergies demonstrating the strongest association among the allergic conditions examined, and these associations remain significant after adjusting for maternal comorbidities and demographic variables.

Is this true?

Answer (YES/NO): NO